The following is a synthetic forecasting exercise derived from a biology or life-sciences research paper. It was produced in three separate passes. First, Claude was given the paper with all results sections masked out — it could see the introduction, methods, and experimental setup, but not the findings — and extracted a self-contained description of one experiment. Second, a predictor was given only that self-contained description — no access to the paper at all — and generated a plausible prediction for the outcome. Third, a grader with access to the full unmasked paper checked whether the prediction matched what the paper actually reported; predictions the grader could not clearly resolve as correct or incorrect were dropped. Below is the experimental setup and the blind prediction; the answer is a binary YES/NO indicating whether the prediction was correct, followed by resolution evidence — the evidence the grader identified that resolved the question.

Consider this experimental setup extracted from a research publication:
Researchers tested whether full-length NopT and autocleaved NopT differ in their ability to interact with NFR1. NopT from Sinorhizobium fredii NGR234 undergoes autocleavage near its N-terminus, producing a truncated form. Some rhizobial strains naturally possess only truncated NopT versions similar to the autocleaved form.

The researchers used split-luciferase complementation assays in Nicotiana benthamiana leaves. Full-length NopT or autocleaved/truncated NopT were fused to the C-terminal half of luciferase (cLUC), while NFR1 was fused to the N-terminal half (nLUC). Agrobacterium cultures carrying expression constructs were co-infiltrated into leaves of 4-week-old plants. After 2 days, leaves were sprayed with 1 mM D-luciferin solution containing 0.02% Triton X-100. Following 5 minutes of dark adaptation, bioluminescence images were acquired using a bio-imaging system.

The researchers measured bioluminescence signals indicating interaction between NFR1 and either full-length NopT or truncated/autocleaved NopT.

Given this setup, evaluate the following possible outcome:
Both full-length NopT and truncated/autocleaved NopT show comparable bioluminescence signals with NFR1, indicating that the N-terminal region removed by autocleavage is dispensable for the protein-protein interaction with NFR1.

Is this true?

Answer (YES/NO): NO